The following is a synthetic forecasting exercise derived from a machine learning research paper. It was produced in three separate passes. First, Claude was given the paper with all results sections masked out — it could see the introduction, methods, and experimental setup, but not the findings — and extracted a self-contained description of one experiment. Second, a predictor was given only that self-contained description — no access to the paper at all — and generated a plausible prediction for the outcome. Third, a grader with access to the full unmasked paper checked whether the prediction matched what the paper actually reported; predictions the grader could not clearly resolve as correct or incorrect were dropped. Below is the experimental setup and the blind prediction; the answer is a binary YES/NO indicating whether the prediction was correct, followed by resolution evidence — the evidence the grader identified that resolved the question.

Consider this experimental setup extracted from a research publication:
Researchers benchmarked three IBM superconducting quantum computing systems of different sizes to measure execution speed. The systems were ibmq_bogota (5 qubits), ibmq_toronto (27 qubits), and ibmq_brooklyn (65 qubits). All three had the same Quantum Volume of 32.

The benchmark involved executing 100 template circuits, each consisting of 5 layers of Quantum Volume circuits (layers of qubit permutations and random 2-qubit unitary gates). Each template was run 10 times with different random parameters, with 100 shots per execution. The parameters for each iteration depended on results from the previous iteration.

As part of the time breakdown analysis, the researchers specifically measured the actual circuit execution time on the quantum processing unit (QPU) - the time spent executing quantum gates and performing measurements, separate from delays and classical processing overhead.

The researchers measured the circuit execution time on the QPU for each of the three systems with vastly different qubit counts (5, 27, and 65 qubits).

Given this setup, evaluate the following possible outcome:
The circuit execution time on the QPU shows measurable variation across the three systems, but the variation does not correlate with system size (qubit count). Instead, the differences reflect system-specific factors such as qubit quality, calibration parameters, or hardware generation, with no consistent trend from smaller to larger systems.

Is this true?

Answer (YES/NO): NO